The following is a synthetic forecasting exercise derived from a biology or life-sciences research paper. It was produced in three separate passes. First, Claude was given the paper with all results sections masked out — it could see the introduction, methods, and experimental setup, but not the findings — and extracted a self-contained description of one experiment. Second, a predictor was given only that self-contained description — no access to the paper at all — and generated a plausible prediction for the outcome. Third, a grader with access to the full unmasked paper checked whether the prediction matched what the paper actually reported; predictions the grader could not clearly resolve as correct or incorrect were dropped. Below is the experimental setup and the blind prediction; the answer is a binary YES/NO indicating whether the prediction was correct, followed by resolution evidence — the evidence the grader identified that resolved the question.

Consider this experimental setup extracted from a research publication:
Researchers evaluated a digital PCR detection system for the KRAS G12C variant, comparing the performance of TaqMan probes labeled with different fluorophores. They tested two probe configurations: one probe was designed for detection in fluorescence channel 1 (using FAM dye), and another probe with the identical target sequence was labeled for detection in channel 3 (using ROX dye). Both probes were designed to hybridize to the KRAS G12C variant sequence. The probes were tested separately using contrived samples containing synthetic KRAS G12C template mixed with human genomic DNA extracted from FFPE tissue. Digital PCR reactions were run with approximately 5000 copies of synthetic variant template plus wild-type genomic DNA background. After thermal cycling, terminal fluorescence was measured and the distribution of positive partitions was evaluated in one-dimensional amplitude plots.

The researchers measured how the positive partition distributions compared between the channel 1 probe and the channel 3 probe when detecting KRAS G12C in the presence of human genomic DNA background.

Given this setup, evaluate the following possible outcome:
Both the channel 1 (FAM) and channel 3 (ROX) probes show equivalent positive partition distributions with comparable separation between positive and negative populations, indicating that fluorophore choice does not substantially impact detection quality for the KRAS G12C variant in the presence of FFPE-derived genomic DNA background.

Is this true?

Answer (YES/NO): NO